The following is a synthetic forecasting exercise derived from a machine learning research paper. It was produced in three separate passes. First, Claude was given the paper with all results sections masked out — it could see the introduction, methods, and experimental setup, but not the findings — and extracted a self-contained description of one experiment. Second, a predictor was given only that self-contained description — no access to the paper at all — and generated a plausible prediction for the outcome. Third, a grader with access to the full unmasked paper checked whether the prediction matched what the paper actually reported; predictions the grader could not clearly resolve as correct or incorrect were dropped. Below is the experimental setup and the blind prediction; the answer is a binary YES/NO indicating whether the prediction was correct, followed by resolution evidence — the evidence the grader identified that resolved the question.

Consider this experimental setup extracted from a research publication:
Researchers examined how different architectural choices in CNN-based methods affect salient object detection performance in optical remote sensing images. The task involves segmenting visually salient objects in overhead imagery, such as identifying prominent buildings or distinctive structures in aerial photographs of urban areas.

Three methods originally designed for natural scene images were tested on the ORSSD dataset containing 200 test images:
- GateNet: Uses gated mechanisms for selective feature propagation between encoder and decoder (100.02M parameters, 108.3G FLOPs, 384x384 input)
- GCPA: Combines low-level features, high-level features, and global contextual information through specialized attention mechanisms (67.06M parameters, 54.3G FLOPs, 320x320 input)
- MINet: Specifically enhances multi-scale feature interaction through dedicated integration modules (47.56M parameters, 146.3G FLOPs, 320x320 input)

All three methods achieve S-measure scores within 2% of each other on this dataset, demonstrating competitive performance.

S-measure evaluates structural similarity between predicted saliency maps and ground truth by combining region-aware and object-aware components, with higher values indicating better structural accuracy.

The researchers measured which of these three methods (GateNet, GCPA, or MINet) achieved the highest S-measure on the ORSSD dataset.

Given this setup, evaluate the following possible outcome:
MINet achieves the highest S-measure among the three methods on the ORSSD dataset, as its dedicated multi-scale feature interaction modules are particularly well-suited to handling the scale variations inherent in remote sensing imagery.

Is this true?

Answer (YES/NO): NO